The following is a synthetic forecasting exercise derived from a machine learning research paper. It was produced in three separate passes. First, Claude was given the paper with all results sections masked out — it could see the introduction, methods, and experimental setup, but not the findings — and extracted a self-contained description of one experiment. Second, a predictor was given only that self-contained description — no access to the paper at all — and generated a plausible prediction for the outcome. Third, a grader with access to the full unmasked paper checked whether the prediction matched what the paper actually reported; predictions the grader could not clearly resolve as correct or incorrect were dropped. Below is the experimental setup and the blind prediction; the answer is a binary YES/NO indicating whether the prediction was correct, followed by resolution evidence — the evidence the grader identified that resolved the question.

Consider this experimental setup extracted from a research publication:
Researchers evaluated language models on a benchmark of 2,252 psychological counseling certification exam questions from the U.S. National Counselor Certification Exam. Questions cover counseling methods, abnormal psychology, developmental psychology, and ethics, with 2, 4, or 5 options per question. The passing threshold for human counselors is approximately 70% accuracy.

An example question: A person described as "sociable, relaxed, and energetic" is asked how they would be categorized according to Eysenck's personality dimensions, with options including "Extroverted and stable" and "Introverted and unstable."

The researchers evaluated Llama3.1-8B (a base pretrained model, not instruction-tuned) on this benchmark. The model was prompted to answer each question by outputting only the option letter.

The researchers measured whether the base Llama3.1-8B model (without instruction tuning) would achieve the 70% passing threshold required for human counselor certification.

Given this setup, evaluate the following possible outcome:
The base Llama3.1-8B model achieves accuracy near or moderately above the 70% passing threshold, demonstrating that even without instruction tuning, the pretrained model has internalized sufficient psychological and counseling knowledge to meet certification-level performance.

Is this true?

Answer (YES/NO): YES